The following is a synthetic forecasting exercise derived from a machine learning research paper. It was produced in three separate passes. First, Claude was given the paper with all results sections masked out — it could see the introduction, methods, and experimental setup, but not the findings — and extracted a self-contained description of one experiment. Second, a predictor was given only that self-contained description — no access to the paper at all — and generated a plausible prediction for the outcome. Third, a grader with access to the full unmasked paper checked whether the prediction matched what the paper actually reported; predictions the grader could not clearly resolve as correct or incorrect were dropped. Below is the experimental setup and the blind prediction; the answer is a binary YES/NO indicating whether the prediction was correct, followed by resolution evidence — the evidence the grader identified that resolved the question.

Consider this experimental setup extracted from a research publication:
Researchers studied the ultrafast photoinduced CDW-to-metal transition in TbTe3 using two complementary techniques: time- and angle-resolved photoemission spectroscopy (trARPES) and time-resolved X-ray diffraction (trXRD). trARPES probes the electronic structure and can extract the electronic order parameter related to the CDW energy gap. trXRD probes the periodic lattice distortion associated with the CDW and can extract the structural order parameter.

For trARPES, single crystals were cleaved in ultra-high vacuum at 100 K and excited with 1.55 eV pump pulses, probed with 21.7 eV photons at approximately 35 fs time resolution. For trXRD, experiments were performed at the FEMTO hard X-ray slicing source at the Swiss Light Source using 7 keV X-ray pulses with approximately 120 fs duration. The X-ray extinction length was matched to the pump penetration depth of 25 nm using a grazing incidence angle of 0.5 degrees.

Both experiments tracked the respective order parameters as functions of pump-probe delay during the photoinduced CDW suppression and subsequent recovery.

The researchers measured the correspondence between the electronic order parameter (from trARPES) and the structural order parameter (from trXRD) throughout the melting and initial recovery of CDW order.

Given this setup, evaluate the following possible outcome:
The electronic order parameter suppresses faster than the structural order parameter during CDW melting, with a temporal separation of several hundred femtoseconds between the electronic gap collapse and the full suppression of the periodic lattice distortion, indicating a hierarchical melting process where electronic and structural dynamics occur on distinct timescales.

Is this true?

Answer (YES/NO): NO